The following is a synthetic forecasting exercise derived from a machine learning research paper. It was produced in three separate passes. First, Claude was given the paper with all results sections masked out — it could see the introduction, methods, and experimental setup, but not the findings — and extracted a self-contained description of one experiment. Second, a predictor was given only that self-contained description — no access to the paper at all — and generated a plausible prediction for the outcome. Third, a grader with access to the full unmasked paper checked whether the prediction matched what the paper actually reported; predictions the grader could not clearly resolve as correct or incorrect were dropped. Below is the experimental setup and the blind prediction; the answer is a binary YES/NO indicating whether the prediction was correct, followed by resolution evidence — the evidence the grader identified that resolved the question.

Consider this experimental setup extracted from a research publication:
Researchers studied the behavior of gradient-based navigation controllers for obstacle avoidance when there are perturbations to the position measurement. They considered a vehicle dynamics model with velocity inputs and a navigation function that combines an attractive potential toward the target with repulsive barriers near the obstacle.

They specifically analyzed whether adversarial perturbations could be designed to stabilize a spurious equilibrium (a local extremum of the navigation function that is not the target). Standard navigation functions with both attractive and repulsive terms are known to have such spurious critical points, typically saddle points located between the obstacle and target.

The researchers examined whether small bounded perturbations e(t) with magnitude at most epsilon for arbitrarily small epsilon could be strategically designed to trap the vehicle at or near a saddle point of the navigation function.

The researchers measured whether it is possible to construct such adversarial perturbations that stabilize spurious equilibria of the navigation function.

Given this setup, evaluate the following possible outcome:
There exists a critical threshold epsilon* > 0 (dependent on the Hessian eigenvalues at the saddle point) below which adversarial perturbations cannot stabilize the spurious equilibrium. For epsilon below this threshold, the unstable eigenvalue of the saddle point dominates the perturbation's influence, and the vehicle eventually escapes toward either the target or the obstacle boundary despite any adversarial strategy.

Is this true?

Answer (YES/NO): NO